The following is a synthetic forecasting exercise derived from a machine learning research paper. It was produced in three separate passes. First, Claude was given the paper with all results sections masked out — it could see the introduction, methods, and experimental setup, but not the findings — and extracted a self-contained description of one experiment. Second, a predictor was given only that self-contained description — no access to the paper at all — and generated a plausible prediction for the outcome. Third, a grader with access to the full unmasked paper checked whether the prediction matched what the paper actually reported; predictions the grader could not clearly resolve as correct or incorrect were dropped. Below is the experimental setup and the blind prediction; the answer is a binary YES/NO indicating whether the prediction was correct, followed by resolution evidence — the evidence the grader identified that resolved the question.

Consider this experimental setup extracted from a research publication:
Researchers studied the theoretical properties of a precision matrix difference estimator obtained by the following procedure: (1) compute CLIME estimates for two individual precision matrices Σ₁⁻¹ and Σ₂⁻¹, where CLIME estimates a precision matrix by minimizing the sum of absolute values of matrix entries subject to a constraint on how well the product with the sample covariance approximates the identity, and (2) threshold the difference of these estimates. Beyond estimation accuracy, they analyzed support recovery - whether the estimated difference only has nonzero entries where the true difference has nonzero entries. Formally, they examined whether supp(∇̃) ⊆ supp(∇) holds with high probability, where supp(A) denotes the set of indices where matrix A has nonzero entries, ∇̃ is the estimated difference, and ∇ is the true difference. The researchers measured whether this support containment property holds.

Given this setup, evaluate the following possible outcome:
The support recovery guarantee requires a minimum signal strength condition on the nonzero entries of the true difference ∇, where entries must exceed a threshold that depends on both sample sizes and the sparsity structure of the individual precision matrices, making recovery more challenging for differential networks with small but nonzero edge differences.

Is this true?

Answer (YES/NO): NO